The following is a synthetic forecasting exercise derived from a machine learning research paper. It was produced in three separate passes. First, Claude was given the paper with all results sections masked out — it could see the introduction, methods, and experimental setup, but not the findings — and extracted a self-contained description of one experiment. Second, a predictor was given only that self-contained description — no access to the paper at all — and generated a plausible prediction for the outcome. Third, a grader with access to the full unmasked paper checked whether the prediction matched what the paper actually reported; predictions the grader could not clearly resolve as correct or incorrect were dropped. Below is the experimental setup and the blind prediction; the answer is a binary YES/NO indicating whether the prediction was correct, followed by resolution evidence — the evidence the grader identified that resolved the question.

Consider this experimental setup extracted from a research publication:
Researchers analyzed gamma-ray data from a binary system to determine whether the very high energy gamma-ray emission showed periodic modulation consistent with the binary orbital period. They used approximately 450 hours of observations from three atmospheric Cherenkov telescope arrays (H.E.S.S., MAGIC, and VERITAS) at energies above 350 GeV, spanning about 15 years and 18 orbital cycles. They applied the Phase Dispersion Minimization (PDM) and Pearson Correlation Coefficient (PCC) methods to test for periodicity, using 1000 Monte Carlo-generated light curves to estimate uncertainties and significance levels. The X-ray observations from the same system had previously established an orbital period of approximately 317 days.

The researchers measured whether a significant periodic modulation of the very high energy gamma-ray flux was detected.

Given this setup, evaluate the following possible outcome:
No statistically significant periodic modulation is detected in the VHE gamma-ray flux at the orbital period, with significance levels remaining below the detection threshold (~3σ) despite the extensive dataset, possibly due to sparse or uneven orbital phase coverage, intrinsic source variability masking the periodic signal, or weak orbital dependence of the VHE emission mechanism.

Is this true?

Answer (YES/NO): NO